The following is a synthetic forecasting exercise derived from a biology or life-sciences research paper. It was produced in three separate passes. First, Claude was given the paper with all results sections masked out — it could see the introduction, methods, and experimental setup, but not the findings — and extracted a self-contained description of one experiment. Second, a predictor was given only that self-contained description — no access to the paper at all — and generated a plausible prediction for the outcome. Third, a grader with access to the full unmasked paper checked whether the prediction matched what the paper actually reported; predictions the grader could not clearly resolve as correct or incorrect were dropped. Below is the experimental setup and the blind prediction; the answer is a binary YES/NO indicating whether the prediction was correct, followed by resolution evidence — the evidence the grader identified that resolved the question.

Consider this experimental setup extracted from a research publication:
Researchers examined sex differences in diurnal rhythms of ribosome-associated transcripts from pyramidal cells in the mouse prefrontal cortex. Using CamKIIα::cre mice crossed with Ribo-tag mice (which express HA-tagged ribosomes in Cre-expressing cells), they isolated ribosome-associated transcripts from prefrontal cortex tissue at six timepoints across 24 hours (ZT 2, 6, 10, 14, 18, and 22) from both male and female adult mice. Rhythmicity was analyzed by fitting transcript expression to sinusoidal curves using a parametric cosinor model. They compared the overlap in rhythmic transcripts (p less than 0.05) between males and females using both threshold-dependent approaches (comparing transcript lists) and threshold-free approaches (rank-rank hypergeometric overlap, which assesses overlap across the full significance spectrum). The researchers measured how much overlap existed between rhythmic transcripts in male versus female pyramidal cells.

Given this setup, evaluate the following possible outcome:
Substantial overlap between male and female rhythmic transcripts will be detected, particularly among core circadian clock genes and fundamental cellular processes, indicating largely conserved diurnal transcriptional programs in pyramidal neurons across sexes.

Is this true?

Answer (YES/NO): YES